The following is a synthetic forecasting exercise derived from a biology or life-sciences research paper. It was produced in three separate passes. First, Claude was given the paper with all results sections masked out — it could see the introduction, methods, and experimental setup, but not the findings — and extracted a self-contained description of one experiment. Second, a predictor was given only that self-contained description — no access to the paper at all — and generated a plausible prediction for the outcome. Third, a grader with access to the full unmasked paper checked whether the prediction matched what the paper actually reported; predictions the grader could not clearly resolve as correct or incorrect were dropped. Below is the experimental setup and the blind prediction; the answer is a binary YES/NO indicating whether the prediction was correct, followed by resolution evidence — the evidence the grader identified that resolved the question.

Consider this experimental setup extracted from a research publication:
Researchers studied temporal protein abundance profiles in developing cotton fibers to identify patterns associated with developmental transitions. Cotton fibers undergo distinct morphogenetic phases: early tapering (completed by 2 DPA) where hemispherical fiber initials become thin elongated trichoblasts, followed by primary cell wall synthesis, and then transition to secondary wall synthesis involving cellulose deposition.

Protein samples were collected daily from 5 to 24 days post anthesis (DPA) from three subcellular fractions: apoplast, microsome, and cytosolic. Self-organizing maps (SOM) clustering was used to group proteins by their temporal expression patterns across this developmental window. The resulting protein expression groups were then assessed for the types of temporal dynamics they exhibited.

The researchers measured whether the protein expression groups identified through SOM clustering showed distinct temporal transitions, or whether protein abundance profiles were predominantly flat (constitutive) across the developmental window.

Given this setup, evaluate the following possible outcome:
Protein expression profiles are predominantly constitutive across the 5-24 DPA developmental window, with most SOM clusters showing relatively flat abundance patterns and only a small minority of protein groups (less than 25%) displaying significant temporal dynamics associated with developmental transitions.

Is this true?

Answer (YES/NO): NO